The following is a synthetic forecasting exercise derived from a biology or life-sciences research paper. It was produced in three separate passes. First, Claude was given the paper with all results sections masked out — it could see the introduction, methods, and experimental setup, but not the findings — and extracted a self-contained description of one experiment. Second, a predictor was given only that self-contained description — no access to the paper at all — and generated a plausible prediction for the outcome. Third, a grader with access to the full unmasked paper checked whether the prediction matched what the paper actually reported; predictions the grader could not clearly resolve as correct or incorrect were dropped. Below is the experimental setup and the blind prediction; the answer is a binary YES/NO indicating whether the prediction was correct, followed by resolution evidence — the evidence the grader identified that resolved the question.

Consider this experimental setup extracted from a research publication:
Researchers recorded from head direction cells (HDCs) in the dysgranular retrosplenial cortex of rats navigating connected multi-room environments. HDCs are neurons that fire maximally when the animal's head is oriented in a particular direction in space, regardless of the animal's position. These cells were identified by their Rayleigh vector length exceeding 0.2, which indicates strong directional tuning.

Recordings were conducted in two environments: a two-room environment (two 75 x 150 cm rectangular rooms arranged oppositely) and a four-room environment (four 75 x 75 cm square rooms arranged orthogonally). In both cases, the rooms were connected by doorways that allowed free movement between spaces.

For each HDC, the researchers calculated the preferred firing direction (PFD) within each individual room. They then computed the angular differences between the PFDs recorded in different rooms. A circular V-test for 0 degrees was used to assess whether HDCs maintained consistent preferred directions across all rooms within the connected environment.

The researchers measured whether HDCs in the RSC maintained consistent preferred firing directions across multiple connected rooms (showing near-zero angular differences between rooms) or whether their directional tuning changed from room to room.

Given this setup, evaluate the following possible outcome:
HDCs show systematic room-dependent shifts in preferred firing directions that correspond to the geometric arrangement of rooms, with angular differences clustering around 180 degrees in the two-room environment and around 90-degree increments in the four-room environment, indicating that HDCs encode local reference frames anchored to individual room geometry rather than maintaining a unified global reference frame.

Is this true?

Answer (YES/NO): NO